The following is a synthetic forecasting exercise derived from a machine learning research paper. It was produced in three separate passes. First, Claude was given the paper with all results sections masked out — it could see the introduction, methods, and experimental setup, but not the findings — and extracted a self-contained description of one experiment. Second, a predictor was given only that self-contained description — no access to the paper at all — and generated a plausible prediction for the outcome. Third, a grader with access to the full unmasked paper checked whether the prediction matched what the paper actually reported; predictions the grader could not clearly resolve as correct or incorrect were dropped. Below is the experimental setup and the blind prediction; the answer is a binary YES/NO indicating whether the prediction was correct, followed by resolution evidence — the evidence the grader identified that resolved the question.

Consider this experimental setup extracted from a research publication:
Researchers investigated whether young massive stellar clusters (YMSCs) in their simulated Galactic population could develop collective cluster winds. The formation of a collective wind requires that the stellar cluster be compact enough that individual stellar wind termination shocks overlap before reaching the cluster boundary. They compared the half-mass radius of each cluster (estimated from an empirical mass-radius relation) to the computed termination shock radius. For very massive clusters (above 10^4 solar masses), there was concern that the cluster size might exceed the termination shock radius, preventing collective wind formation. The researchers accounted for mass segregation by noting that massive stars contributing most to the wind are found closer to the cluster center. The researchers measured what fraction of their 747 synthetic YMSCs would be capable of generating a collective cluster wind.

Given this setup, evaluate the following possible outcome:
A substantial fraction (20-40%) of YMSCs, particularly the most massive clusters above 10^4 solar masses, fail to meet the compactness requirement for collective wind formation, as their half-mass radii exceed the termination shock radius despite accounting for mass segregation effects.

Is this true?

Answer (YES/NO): NO